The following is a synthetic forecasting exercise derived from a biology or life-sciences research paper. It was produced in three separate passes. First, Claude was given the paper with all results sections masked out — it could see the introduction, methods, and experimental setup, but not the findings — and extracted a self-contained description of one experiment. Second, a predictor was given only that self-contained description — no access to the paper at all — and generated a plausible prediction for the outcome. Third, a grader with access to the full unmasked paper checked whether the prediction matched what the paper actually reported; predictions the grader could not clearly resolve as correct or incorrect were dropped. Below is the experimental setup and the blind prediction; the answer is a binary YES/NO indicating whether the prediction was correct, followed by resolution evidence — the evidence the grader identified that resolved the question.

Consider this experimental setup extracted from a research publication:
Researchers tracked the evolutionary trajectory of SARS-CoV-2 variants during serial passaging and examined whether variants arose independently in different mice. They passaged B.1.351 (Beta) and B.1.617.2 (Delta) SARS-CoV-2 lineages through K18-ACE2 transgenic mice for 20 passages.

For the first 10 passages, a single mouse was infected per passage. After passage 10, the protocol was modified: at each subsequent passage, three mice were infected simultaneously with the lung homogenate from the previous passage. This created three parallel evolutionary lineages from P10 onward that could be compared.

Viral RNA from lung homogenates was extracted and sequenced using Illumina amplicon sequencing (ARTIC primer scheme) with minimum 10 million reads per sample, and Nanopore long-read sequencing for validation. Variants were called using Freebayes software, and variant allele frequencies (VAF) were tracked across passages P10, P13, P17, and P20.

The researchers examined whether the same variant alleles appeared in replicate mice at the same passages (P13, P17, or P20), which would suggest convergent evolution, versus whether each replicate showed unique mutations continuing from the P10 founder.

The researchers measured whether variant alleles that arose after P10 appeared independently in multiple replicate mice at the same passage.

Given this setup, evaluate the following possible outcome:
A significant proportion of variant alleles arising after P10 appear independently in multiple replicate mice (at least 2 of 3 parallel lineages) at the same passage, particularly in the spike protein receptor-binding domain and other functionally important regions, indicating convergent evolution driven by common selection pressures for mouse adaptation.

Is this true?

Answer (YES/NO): NO